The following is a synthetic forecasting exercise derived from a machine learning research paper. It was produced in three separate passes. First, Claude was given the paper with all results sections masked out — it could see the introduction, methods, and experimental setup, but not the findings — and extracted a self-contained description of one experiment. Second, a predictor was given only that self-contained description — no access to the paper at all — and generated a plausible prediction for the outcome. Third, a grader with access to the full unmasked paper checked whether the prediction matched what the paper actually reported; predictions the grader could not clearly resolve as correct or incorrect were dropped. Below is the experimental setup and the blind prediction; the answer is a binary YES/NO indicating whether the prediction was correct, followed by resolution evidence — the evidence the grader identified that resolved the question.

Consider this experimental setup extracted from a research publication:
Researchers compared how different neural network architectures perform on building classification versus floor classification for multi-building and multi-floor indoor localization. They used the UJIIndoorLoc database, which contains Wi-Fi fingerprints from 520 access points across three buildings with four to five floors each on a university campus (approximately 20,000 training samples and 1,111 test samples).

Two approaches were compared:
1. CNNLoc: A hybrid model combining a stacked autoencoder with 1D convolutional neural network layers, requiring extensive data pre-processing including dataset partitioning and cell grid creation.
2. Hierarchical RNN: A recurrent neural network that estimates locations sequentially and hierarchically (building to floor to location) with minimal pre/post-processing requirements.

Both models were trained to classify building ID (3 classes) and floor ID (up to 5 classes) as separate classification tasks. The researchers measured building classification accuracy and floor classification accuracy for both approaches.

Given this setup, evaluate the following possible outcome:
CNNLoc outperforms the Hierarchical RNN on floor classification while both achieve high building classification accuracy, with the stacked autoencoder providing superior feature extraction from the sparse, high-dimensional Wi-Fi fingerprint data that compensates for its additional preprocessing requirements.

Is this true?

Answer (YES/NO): YES